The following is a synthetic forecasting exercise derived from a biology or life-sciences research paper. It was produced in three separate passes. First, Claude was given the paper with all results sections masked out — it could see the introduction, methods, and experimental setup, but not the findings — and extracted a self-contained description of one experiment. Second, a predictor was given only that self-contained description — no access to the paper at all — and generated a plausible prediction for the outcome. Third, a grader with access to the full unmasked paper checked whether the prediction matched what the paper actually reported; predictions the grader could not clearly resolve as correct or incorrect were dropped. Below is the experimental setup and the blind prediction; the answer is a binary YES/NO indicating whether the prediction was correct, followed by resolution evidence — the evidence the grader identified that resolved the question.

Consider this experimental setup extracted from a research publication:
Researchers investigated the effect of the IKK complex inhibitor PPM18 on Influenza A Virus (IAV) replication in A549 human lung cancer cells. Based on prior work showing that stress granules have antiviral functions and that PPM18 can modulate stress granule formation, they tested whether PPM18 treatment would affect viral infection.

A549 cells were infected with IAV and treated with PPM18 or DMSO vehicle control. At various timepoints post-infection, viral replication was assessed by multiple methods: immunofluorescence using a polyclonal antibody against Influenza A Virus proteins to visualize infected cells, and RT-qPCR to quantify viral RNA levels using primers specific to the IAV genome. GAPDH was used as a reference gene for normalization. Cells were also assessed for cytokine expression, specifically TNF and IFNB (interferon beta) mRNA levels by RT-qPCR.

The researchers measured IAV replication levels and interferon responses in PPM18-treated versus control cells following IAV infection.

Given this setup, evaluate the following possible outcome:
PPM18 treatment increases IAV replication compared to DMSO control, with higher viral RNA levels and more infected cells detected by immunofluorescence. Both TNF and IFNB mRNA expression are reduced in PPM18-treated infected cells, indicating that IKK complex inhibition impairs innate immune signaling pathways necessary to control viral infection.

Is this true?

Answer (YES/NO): NO